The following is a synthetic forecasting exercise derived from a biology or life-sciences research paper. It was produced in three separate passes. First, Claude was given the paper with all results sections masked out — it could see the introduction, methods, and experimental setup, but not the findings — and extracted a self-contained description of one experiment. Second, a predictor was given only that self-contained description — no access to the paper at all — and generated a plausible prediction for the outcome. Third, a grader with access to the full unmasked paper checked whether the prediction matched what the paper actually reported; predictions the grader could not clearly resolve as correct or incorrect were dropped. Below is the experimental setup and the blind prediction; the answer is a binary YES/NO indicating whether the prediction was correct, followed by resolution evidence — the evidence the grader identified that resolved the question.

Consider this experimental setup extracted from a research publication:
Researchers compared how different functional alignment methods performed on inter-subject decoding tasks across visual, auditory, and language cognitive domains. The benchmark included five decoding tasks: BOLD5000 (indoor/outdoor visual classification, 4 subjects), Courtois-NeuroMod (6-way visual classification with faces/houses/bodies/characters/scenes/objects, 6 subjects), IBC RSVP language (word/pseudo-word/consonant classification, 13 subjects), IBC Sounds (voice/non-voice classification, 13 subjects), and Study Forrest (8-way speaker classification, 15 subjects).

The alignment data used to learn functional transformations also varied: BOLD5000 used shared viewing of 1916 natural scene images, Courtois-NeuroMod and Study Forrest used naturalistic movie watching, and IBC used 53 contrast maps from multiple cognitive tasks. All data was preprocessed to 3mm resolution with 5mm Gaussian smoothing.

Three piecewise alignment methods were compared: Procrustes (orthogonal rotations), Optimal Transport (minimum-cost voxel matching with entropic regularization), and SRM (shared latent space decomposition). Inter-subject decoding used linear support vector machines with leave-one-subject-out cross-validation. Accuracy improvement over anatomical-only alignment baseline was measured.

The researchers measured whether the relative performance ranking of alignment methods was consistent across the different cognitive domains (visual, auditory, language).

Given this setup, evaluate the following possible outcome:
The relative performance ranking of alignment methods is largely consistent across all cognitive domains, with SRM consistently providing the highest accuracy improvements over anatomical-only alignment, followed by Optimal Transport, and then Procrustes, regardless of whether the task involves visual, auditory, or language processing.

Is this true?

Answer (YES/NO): NO